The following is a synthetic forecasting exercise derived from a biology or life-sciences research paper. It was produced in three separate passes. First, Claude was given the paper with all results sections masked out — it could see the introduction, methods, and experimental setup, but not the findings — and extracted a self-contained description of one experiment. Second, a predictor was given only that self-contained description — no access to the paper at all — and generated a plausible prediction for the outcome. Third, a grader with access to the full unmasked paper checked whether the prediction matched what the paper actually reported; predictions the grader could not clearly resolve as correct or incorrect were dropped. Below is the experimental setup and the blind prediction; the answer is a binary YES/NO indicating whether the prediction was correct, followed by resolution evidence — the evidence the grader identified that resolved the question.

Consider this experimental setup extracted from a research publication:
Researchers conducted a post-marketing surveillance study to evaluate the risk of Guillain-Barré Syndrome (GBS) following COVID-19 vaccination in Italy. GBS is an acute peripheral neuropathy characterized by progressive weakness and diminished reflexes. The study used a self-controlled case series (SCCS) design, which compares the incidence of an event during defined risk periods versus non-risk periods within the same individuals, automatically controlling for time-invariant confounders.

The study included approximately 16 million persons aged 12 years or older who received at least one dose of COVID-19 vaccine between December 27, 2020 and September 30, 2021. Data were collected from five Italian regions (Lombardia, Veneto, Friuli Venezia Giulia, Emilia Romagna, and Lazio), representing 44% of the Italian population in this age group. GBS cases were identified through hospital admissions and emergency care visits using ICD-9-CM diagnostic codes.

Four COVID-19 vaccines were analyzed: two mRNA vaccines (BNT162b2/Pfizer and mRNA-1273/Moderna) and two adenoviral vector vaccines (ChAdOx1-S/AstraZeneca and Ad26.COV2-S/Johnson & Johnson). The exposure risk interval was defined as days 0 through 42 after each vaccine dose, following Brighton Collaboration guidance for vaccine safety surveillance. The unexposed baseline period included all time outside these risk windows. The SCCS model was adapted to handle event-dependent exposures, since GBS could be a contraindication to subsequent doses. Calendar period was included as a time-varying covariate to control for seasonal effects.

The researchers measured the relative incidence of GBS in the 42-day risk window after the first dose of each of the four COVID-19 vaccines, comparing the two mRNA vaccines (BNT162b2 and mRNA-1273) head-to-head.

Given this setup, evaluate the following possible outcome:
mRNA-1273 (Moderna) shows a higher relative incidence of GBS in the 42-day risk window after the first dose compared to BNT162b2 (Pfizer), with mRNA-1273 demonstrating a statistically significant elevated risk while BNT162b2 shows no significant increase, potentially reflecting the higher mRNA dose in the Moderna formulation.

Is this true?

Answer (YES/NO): YES